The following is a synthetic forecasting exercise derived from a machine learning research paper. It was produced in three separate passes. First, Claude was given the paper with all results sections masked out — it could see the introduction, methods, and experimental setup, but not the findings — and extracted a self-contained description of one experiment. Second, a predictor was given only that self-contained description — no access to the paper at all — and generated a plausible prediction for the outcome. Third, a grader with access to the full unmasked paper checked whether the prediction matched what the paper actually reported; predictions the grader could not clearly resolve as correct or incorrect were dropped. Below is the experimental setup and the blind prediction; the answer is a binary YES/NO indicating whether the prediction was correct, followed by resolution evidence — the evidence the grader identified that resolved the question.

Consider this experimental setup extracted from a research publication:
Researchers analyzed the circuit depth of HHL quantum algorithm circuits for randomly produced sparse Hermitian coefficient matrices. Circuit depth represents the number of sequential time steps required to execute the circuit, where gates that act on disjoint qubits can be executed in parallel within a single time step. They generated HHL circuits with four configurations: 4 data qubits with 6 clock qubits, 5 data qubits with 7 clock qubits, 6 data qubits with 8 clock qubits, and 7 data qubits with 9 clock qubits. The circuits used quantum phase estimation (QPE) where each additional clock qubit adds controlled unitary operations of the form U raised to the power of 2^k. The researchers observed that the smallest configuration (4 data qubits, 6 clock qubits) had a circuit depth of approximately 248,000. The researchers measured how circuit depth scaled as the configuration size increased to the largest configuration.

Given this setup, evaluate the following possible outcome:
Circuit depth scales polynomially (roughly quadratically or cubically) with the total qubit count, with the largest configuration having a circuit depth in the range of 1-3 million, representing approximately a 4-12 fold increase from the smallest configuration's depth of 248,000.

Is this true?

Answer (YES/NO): NO